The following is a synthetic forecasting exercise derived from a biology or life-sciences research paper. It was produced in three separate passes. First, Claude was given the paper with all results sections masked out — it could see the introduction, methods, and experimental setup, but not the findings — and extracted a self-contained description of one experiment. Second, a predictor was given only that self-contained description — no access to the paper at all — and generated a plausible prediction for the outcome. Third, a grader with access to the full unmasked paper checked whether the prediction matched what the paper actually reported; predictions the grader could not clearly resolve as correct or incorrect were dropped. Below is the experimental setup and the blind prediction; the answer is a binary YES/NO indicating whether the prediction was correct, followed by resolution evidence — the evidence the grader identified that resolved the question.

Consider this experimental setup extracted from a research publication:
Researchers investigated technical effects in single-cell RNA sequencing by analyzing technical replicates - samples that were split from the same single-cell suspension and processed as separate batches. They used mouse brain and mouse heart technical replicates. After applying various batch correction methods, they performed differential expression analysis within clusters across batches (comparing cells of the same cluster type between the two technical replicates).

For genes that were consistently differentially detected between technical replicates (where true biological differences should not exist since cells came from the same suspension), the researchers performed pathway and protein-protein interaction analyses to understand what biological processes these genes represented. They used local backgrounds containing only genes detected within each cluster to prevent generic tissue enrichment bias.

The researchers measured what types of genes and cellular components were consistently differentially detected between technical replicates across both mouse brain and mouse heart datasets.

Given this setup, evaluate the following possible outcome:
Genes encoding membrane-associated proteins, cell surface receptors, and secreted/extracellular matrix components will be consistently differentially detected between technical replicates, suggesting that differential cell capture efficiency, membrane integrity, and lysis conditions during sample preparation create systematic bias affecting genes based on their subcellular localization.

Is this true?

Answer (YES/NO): NO